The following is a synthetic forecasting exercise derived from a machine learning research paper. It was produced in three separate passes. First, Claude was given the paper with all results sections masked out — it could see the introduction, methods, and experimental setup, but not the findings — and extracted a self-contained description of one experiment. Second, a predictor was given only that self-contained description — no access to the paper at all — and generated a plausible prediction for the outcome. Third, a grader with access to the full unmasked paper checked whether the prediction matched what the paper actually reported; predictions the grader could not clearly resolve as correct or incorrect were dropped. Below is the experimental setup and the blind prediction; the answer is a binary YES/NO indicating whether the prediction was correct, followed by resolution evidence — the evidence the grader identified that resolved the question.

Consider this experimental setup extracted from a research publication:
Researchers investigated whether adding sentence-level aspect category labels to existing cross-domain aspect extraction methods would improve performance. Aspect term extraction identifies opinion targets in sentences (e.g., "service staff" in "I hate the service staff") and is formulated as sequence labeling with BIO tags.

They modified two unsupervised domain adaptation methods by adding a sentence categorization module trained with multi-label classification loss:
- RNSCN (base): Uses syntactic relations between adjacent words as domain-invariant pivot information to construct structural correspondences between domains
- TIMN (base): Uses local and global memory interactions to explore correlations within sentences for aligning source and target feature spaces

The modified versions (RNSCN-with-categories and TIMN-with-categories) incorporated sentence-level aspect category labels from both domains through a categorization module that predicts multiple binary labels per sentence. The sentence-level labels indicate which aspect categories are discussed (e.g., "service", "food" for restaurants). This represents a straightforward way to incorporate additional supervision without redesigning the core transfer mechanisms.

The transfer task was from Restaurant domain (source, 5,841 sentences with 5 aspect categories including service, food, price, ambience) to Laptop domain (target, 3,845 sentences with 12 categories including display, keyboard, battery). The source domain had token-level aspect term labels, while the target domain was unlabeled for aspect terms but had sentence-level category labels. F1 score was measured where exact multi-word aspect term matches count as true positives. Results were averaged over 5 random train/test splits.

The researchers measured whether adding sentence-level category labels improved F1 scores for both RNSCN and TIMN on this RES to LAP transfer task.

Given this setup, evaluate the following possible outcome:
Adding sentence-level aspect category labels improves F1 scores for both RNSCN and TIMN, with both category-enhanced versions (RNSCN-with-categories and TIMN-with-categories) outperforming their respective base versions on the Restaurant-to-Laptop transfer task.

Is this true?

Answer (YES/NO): YES